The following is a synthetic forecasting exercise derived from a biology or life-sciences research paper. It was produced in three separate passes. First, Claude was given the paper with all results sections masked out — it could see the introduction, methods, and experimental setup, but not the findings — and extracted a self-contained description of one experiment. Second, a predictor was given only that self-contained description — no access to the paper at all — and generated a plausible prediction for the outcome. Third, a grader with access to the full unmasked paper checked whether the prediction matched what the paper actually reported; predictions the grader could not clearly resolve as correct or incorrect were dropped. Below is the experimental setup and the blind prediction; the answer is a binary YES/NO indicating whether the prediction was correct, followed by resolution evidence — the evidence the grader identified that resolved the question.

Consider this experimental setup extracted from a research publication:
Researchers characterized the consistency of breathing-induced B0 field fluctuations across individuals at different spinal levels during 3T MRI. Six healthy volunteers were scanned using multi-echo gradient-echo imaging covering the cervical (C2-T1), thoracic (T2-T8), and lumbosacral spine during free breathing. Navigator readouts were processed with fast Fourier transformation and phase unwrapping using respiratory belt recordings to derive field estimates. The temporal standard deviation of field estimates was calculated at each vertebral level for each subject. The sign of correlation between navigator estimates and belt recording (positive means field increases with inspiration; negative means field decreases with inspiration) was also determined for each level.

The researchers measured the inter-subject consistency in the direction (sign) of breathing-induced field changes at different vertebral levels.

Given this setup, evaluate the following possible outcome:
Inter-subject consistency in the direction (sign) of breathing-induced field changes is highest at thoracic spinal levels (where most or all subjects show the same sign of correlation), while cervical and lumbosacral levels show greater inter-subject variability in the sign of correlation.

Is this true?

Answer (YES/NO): NO